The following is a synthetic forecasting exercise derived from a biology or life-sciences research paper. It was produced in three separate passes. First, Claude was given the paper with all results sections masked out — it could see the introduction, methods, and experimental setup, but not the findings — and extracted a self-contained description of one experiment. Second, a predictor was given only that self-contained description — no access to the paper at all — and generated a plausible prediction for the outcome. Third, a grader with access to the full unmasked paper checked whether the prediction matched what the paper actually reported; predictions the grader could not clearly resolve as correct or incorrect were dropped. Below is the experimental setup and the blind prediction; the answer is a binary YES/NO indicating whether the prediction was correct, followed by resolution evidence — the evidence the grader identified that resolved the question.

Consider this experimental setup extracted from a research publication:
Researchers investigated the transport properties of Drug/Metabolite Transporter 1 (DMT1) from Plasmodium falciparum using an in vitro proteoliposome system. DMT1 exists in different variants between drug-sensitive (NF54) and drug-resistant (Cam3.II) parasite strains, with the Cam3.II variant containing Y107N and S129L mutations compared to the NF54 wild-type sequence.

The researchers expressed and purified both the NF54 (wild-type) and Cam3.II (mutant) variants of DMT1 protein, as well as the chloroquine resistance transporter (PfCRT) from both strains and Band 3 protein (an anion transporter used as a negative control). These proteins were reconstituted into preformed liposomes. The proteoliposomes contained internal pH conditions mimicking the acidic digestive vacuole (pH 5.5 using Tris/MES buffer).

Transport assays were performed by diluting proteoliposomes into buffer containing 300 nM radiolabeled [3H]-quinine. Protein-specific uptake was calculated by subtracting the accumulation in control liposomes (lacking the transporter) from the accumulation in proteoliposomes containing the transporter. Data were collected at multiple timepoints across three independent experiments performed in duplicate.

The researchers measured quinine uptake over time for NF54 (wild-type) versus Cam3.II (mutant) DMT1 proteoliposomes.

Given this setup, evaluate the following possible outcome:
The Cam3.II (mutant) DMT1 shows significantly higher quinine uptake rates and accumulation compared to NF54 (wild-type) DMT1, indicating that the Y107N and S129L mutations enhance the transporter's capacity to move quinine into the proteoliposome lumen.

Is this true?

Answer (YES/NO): YES